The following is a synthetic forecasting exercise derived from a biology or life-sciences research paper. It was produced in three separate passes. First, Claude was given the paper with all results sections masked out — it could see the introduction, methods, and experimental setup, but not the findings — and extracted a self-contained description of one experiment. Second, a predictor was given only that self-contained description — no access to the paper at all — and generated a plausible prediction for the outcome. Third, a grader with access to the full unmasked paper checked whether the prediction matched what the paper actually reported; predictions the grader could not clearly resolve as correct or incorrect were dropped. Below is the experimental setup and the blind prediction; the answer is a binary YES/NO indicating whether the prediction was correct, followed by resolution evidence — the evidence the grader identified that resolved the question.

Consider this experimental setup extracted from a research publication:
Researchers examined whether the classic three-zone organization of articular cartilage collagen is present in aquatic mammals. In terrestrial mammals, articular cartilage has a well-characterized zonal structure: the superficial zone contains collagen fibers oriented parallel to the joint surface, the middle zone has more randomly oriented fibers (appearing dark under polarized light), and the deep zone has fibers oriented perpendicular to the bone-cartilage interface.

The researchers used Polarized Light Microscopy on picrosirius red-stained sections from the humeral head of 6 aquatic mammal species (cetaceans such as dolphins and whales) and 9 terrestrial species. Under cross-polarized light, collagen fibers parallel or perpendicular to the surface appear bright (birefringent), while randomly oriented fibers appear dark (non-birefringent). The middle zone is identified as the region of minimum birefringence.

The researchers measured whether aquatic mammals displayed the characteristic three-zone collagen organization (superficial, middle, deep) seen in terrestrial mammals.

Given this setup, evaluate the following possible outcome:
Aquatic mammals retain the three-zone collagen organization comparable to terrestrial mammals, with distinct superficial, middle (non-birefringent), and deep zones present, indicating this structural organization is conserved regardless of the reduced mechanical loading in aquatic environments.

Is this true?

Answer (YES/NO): NO